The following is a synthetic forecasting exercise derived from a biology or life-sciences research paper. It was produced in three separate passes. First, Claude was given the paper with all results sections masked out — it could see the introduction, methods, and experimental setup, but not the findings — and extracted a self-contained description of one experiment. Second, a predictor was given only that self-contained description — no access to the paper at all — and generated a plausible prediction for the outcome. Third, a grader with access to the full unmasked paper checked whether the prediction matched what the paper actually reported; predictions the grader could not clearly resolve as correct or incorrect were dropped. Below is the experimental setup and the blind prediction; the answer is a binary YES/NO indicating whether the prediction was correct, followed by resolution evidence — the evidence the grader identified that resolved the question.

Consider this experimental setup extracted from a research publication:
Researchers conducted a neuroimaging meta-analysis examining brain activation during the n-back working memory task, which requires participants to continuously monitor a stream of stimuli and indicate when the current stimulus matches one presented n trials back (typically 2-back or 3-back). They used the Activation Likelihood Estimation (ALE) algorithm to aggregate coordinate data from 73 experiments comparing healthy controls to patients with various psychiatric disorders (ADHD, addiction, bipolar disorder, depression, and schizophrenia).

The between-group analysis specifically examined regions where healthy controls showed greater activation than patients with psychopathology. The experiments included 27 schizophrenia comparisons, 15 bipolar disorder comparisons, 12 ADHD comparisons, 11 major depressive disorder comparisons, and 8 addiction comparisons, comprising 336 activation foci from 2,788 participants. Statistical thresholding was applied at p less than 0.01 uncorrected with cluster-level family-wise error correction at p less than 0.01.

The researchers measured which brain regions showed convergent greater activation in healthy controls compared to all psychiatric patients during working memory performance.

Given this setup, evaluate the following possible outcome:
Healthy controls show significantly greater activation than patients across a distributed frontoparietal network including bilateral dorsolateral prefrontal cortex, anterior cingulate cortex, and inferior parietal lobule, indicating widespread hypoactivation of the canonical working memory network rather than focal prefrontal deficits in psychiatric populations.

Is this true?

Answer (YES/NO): NO